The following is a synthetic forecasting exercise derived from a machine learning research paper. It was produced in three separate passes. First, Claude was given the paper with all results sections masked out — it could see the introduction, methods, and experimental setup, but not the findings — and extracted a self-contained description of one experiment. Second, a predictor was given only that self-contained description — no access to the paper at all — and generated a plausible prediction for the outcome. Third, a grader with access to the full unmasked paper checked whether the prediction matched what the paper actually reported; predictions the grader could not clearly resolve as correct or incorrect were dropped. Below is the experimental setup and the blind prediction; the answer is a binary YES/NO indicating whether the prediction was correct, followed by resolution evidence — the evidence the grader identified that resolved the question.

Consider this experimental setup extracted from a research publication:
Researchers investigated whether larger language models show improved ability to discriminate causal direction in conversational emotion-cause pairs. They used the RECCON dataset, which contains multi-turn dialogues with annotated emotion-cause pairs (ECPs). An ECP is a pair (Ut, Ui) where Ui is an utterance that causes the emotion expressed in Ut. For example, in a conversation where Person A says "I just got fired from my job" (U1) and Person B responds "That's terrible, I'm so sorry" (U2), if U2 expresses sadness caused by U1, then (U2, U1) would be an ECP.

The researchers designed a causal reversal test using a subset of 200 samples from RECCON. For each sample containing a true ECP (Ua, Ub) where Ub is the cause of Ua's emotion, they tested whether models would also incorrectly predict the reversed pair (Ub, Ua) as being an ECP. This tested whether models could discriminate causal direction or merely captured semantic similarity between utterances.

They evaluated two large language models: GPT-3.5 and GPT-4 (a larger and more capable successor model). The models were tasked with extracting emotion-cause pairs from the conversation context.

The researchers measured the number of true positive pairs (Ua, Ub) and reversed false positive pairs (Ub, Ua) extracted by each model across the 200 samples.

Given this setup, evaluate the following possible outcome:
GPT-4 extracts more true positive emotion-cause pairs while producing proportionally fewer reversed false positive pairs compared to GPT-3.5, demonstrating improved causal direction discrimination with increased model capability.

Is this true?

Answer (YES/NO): NO